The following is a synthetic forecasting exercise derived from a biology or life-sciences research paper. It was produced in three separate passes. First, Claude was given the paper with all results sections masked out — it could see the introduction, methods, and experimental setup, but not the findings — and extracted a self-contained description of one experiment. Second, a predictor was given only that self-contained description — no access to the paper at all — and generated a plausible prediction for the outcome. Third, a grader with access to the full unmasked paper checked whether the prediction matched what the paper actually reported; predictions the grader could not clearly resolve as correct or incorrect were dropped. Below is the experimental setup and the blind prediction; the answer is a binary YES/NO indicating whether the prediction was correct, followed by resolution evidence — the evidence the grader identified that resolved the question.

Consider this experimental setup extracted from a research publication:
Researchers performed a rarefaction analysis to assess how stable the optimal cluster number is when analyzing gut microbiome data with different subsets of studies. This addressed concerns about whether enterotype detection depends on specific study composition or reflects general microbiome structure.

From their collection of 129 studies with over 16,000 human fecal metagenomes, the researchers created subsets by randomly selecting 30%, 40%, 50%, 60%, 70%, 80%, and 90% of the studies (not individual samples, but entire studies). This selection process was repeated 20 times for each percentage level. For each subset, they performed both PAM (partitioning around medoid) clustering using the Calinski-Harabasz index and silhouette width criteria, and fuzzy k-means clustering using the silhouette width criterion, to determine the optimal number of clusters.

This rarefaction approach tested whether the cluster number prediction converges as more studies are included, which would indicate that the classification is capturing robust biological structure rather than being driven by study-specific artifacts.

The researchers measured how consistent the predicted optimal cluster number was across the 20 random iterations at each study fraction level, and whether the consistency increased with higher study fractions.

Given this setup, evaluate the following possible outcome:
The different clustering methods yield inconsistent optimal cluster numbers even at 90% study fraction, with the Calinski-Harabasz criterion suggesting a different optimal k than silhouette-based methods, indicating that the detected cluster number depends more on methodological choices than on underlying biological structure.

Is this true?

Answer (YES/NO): NO